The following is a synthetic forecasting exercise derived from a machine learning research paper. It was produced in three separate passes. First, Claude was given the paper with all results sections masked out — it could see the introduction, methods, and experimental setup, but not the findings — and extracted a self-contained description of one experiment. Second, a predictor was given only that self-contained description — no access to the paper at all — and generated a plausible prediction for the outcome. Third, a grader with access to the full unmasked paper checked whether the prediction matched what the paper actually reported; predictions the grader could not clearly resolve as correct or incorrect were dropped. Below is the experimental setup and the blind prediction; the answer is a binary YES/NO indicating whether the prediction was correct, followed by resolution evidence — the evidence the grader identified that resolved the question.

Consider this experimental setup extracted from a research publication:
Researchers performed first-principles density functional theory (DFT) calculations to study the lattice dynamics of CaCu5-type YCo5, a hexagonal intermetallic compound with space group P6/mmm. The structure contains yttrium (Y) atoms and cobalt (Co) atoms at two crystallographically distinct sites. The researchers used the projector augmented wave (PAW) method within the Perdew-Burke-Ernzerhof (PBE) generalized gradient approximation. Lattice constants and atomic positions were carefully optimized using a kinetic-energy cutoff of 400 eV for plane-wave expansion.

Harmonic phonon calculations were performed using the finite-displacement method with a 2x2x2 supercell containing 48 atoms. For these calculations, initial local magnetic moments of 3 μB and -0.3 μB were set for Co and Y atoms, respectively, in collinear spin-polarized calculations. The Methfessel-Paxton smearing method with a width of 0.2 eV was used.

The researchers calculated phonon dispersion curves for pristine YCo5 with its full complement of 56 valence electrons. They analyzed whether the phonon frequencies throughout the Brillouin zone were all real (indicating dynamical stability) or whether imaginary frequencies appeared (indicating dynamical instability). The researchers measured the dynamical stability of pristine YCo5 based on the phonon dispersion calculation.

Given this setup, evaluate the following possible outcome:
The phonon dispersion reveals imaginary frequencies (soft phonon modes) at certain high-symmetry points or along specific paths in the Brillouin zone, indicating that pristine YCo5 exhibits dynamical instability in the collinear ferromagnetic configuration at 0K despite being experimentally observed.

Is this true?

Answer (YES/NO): YES